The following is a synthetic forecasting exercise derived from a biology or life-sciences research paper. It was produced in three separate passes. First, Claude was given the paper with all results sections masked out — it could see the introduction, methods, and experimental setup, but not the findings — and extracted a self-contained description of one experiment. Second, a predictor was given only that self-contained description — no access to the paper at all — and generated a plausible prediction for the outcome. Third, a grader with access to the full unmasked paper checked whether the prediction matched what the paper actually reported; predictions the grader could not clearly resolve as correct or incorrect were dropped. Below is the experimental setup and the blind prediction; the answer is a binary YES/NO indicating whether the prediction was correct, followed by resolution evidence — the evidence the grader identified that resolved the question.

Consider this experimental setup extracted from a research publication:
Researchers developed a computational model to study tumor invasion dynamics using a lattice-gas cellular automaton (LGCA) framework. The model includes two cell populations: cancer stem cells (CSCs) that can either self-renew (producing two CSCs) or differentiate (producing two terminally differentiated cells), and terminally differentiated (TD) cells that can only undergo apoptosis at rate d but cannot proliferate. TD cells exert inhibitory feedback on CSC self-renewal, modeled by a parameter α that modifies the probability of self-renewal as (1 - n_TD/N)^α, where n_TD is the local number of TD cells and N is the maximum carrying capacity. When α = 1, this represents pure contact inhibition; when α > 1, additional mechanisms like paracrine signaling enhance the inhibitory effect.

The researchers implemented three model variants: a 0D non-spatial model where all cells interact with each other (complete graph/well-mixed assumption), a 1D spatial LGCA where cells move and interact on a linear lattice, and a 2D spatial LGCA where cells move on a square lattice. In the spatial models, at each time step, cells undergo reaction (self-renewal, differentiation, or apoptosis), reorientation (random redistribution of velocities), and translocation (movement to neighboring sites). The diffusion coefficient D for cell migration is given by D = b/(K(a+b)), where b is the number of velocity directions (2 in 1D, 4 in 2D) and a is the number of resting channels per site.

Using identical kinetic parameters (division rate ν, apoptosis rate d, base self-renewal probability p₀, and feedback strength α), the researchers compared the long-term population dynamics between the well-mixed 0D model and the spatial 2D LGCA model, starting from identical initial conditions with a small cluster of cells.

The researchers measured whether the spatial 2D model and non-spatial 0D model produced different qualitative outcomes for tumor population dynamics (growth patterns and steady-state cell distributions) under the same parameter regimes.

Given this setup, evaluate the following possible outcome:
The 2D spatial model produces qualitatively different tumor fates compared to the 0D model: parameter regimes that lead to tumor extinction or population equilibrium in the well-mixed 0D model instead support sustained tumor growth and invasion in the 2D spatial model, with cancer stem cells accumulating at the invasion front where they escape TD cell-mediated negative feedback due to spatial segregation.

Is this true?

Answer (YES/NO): NO